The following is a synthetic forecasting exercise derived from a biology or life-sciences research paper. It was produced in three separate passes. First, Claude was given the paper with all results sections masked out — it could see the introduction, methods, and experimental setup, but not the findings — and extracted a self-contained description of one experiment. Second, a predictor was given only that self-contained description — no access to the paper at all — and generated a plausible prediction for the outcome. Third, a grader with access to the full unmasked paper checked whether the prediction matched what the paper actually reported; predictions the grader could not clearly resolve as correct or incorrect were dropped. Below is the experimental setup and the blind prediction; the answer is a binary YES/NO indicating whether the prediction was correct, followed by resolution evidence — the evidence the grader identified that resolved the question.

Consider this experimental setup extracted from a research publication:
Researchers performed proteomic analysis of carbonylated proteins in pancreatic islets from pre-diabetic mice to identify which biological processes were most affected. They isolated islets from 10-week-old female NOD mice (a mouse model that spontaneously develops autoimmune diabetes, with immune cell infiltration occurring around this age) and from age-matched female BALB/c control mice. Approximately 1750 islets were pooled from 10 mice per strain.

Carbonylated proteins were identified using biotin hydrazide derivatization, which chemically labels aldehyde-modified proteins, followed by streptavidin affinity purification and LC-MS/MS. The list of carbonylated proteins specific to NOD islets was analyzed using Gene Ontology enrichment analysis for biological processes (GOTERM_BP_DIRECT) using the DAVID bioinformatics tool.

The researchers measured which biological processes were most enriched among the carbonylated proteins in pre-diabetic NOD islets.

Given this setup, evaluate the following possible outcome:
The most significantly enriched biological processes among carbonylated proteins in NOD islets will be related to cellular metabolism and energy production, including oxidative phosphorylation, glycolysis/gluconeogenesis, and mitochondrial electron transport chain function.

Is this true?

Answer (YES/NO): NO